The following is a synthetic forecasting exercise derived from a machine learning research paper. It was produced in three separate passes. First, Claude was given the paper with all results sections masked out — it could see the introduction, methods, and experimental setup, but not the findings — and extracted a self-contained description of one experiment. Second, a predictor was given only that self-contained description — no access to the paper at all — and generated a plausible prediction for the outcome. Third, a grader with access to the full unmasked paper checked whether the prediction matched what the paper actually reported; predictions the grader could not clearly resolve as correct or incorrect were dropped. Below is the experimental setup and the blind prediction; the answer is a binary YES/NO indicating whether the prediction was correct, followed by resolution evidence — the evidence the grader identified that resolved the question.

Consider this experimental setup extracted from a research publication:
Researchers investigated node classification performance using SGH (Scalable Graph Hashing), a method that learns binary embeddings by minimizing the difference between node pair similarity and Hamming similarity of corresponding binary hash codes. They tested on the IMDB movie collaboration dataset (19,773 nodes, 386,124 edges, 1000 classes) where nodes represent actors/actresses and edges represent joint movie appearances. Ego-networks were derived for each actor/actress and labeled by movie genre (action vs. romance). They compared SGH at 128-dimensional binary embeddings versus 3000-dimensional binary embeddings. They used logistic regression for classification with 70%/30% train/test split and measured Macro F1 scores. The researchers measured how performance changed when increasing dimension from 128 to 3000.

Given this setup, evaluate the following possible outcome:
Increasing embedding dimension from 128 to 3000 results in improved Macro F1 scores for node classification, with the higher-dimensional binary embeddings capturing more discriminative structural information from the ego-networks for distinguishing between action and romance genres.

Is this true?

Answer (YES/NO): YES